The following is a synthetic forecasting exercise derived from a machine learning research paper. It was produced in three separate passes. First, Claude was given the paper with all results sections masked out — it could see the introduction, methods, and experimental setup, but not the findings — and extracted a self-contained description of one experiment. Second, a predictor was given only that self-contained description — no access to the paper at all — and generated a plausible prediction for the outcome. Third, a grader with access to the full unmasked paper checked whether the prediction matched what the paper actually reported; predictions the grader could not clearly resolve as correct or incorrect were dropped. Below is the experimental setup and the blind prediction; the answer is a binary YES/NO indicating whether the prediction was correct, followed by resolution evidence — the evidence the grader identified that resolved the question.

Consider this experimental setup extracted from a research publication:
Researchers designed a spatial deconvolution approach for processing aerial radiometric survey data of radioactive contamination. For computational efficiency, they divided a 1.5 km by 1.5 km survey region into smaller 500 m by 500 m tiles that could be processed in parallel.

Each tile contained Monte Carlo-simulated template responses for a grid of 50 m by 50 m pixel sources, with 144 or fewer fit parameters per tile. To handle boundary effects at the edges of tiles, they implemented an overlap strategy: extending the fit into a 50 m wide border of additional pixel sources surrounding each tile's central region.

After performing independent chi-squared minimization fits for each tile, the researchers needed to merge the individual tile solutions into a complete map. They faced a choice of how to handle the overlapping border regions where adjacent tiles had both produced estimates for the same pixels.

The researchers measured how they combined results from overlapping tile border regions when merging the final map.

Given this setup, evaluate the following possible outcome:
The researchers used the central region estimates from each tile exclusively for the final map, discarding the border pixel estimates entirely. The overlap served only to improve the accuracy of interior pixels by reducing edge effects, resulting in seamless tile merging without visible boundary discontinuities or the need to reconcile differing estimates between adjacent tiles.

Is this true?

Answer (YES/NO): YES